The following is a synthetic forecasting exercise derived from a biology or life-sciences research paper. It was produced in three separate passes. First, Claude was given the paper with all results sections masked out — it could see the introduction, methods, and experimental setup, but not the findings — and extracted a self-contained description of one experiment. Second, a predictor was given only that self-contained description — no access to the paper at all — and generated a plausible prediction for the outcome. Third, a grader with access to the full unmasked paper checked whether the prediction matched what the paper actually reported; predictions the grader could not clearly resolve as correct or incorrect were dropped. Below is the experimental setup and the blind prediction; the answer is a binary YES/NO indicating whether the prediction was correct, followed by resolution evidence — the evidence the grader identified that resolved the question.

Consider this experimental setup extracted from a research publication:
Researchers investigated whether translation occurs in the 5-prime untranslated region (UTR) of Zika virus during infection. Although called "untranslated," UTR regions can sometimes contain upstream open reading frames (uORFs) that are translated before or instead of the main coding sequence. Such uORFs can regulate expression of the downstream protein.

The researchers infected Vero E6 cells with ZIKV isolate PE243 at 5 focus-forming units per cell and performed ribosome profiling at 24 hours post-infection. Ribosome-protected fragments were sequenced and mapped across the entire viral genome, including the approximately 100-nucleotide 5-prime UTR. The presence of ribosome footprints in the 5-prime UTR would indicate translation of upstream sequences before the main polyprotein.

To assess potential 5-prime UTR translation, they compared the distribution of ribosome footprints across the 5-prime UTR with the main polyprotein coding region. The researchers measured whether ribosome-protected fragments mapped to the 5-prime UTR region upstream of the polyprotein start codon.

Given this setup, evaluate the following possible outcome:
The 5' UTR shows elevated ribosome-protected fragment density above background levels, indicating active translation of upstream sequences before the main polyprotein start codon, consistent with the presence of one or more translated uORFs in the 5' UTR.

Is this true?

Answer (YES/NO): YES